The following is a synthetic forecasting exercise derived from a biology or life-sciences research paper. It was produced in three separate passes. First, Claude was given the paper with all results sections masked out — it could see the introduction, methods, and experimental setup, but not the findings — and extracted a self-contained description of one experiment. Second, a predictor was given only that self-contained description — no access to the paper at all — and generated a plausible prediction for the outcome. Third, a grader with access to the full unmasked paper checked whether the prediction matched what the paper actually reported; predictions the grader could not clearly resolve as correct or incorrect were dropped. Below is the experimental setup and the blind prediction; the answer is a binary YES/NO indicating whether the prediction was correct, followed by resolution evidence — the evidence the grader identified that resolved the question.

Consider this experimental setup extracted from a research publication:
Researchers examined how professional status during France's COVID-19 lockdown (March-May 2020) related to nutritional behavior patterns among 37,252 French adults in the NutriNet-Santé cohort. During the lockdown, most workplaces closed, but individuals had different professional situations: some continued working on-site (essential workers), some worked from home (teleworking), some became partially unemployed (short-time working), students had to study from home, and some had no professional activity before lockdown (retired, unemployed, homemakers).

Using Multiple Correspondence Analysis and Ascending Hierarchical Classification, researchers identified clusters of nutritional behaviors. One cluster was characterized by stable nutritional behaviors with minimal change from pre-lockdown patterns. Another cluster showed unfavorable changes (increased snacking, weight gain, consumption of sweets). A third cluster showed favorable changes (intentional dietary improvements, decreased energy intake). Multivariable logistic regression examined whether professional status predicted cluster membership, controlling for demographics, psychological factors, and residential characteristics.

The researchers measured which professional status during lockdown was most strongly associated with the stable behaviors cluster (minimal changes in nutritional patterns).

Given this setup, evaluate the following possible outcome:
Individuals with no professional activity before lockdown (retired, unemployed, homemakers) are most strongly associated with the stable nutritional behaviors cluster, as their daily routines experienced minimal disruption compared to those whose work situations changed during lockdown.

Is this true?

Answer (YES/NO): NO